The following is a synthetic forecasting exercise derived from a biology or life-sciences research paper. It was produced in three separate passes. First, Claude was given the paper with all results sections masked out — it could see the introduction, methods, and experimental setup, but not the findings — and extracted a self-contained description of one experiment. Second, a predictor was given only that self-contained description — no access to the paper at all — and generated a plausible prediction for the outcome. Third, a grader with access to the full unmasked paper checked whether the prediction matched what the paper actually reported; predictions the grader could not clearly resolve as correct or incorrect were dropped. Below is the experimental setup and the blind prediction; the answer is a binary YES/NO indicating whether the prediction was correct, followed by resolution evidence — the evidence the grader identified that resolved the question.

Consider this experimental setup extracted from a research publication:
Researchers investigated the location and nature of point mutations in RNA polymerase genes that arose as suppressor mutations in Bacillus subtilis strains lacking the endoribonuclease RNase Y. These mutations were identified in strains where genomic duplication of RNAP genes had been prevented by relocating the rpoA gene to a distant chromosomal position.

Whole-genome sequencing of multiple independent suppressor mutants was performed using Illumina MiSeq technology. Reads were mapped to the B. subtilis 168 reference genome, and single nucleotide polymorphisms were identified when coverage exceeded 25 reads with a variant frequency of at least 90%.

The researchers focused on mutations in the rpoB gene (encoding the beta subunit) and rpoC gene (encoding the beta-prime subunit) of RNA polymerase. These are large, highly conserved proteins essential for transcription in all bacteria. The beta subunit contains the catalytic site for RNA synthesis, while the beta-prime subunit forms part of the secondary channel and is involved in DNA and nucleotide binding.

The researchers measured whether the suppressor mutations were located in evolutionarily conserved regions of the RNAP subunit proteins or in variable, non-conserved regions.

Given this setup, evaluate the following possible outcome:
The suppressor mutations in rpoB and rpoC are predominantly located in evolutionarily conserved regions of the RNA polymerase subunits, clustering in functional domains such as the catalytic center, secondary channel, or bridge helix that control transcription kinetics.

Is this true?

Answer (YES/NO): NO